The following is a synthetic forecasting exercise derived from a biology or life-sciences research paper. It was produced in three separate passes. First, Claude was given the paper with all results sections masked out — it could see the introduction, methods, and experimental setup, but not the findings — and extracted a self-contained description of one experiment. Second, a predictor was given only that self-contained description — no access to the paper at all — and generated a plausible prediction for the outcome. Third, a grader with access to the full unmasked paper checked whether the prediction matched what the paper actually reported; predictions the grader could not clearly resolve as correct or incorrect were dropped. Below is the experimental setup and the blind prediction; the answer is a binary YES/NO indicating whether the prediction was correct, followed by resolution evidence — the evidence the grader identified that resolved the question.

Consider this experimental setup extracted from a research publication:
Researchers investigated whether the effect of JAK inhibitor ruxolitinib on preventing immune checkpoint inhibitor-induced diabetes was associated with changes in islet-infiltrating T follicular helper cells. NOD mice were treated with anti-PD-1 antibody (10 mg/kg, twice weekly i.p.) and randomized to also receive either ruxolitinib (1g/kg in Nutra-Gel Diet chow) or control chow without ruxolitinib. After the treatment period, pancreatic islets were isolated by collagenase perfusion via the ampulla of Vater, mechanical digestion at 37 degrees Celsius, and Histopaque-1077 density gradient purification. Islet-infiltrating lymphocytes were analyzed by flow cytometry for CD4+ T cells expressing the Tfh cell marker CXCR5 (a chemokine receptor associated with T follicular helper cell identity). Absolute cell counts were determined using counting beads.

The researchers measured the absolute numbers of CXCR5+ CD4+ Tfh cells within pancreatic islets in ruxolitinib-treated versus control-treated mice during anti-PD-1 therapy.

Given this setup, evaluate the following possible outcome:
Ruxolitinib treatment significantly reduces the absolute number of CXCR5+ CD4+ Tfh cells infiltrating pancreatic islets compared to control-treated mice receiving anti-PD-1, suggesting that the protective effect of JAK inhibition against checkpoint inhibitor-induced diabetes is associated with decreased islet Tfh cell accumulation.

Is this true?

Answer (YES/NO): YES